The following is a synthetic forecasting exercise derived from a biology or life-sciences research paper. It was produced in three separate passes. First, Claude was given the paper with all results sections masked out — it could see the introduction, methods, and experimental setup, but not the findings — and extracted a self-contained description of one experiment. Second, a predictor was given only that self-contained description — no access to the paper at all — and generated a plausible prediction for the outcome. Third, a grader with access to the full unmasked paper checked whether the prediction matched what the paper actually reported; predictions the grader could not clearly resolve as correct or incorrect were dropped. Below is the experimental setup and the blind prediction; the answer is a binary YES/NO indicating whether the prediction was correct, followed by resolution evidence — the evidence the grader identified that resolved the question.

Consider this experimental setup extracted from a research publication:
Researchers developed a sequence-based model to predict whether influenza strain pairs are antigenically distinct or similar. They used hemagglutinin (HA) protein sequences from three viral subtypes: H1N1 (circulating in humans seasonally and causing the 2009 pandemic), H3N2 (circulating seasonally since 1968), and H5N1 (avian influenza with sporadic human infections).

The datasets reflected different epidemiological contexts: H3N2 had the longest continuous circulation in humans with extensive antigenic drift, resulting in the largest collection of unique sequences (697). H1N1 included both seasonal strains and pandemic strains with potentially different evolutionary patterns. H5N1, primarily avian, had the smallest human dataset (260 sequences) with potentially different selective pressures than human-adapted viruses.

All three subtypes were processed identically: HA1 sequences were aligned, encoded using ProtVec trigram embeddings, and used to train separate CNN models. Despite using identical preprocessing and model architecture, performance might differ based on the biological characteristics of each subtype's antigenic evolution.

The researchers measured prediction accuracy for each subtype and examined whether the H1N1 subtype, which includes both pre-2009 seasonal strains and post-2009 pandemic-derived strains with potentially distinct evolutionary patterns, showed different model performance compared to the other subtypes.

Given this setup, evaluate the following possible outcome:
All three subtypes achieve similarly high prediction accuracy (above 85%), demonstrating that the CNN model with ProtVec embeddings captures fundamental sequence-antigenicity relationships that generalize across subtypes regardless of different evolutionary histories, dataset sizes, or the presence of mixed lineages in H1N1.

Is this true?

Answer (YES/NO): NO